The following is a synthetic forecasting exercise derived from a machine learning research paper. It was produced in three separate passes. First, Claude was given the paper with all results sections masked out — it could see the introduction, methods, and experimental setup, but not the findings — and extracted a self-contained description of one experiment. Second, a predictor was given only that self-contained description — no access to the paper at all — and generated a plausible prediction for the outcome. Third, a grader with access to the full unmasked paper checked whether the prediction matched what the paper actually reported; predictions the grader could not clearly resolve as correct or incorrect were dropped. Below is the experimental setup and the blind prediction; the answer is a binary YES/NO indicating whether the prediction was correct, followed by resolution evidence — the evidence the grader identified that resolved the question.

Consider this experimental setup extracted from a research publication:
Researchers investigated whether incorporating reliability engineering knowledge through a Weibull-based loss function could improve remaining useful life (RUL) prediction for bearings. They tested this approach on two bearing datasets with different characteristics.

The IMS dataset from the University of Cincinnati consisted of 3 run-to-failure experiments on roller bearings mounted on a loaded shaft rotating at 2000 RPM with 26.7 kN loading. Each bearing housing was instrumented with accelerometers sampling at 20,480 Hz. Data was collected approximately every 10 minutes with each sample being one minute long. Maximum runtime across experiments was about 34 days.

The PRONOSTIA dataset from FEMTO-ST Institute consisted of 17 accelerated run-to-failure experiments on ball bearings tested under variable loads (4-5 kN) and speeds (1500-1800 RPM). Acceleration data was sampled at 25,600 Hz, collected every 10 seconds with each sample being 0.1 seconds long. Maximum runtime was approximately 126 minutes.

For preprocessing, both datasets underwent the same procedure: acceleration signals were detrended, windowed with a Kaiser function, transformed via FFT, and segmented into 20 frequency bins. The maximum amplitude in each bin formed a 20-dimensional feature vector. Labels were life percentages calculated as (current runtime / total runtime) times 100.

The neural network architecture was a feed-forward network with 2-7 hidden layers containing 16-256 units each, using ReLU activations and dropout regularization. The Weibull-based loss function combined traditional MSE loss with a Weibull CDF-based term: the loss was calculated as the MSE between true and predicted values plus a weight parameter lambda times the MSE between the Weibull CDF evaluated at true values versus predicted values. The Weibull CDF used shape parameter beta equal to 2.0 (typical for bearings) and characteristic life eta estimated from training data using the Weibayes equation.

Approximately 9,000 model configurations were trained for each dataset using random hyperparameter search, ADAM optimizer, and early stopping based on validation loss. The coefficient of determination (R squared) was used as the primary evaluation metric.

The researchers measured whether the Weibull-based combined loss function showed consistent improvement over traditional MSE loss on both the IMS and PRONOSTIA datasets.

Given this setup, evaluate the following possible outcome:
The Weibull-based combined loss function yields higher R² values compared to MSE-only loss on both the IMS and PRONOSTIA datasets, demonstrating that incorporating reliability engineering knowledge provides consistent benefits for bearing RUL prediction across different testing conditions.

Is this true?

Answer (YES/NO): NO